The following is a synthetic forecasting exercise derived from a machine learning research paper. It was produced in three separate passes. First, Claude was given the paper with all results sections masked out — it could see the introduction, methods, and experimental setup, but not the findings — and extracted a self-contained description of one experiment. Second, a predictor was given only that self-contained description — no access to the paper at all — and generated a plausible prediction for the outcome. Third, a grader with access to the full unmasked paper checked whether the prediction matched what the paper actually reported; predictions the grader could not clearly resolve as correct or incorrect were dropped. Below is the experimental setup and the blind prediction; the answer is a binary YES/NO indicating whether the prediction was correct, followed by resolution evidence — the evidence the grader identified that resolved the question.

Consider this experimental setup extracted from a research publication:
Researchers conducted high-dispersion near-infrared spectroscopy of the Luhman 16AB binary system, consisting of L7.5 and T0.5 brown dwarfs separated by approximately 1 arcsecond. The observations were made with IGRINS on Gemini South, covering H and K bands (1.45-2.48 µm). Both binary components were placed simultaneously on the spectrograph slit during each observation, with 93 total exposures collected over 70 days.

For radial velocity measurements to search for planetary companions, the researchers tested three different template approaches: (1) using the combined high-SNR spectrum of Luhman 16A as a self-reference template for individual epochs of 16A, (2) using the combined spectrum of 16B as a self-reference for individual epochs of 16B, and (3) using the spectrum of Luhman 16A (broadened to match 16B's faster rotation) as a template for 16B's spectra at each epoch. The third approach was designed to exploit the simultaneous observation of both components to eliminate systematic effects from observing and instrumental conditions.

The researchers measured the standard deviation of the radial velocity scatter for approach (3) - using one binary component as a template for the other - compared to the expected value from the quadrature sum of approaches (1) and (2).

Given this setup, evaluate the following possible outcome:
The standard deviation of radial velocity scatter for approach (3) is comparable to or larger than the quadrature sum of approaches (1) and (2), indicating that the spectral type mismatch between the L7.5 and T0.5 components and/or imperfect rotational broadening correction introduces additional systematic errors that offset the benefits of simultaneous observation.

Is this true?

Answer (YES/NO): YES